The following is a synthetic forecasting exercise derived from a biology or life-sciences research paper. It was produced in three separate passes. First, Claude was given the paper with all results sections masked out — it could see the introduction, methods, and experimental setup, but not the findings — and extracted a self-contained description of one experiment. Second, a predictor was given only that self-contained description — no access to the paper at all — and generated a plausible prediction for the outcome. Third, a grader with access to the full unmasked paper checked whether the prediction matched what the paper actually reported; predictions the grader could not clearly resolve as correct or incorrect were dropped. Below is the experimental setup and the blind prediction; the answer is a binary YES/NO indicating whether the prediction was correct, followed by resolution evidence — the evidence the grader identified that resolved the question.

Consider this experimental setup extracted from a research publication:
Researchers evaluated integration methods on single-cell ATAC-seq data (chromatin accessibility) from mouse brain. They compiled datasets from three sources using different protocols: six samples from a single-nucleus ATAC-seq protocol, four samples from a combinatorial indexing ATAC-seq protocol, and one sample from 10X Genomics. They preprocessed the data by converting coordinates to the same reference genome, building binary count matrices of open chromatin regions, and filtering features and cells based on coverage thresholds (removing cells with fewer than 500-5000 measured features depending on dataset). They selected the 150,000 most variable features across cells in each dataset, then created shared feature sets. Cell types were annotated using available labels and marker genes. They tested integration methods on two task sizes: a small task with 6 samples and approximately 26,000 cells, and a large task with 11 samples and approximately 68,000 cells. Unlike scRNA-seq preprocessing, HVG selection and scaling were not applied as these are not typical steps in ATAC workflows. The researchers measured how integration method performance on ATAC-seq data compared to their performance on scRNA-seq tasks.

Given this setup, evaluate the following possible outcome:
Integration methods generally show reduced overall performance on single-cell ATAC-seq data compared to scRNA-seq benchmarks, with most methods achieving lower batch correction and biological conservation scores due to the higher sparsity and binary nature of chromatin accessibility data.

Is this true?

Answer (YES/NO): YES